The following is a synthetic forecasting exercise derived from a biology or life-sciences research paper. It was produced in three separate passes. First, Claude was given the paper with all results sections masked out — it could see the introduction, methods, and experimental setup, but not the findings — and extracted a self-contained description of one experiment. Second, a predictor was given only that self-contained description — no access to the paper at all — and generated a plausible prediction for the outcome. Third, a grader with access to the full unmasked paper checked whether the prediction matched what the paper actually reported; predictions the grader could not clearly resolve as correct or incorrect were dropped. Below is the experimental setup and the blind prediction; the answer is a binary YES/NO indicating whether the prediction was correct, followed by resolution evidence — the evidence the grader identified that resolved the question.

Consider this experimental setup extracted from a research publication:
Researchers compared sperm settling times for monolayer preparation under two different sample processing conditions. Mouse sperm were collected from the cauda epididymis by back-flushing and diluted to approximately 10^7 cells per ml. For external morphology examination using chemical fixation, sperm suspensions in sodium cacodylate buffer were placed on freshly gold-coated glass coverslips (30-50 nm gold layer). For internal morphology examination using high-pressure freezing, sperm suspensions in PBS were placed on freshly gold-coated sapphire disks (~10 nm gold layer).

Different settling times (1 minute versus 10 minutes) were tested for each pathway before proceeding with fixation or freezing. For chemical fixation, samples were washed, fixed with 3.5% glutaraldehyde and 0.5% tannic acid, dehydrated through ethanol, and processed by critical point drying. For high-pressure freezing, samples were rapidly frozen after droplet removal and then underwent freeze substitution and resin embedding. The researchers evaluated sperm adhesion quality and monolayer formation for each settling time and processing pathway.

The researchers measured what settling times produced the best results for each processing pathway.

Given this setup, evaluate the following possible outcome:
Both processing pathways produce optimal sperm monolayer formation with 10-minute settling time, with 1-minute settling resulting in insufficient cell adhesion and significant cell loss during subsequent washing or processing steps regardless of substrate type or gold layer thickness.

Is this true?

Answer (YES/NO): NO